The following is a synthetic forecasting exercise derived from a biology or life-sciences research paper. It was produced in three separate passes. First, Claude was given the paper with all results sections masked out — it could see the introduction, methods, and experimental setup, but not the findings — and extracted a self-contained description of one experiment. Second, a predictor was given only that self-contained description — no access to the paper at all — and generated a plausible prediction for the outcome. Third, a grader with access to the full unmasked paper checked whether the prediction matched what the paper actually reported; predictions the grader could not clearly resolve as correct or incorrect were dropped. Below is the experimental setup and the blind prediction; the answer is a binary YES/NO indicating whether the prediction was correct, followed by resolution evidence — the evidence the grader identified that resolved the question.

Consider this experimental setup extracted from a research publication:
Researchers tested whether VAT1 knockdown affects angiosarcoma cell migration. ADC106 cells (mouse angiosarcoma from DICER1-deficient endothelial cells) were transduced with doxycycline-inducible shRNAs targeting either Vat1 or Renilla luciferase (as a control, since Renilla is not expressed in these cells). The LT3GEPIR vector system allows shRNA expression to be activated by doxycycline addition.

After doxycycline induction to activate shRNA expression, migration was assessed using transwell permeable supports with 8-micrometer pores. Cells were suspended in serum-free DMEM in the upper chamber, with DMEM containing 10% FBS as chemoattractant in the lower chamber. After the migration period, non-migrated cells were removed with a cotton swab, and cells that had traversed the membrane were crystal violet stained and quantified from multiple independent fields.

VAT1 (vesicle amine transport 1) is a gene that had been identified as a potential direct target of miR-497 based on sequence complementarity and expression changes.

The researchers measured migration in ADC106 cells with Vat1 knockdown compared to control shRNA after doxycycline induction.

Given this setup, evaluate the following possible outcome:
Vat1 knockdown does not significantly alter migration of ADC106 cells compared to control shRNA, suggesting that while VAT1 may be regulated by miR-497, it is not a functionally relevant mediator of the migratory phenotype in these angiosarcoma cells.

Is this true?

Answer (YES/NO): NO